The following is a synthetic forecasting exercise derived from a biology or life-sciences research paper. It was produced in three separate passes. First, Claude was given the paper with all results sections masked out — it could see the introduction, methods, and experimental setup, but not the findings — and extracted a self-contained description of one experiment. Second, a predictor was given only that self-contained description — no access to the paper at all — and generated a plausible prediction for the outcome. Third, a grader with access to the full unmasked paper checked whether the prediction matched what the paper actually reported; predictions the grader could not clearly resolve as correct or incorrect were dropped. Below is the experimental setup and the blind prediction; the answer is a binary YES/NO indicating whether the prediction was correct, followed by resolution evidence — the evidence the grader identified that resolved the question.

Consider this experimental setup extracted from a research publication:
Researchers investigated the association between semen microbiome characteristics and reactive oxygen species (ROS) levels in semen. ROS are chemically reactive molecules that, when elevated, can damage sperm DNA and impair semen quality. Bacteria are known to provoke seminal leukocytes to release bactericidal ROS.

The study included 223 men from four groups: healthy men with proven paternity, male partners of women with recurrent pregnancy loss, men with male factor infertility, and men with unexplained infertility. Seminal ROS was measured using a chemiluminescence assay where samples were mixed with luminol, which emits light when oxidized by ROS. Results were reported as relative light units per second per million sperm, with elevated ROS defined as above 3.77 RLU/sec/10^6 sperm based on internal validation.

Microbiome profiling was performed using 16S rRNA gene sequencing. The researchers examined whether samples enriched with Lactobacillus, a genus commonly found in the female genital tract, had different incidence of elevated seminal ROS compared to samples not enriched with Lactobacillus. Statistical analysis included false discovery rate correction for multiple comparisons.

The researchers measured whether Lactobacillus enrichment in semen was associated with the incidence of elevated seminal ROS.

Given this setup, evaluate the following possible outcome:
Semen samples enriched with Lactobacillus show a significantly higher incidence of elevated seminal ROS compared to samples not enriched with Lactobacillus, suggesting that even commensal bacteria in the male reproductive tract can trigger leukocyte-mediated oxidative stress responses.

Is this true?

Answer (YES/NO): YES